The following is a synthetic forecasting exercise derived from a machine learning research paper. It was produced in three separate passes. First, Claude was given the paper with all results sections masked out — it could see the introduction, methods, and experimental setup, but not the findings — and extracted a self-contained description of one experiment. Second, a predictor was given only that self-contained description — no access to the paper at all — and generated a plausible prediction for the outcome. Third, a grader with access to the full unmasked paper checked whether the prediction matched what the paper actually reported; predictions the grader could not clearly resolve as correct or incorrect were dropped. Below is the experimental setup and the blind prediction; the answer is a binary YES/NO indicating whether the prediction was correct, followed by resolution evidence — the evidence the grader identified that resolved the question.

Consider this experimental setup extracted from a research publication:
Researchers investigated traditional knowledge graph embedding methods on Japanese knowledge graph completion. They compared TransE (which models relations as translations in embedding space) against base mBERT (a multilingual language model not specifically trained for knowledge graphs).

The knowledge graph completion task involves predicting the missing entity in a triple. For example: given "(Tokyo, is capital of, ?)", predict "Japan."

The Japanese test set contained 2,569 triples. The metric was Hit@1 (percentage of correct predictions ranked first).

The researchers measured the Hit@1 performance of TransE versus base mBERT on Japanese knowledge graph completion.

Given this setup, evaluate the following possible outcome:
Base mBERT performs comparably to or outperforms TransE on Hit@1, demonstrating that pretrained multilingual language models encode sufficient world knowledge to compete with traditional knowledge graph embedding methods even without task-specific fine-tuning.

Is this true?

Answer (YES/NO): NO